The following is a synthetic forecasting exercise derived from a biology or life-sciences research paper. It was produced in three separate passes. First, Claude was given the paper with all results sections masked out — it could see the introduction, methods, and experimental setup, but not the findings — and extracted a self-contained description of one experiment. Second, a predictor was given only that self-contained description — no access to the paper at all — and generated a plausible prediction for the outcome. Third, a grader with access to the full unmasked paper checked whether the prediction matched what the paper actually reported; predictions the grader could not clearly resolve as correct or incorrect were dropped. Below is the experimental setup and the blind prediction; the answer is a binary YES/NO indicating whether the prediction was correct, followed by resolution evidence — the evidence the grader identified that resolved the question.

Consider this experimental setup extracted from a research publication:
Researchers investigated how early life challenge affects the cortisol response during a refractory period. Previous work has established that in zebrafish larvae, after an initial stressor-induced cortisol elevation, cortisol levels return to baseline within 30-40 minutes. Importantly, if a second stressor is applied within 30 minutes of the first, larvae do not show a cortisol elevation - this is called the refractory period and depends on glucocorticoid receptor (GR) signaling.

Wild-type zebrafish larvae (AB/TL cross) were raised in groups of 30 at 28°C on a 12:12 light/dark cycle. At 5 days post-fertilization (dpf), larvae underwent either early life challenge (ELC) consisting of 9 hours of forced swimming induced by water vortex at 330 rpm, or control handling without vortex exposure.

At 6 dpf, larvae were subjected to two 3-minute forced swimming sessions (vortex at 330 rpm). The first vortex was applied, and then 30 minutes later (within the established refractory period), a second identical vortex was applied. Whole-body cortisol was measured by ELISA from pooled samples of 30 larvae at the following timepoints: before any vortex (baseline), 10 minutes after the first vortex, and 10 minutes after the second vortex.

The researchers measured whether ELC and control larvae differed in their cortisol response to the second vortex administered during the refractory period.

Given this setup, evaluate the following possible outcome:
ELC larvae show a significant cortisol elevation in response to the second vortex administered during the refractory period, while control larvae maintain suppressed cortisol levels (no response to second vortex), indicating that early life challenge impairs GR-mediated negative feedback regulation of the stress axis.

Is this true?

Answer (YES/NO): NO